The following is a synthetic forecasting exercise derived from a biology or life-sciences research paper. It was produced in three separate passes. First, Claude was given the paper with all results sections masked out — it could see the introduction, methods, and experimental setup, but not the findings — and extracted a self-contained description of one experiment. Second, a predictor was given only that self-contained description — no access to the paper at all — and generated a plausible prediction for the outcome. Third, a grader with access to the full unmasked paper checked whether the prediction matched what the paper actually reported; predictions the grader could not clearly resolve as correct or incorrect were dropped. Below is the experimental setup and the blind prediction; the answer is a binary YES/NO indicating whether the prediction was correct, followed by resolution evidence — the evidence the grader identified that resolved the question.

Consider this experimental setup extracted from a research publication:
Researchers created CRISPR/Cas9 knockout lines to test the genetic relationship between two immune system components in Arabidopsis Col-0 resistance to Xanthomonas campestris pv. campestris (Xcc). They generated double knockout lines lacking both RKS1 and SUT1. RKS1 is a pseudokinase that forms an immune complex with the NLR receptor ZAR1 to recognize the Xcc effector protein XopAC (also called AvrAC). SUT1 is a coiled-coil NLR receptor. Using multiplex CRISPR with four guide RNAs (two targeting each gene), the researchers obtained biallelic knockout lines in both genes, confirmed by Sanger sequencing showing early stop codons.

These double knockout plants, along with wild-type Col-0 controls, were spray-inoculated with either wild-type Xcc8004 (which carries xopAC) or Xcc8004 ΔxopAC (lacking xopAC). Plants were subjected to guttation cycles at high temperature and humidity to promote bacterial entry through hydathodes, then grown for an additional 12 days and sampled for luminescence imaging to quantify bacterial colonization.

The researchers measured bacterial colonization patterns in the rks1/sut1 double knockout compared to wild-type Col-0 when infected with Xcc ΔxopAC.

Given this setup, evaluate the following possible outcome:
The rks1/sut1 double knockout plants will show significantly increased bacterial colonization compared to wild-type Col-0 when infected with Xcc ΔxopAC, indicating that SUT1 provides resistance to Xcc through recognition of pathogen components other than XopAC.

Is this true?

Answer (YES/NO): YES